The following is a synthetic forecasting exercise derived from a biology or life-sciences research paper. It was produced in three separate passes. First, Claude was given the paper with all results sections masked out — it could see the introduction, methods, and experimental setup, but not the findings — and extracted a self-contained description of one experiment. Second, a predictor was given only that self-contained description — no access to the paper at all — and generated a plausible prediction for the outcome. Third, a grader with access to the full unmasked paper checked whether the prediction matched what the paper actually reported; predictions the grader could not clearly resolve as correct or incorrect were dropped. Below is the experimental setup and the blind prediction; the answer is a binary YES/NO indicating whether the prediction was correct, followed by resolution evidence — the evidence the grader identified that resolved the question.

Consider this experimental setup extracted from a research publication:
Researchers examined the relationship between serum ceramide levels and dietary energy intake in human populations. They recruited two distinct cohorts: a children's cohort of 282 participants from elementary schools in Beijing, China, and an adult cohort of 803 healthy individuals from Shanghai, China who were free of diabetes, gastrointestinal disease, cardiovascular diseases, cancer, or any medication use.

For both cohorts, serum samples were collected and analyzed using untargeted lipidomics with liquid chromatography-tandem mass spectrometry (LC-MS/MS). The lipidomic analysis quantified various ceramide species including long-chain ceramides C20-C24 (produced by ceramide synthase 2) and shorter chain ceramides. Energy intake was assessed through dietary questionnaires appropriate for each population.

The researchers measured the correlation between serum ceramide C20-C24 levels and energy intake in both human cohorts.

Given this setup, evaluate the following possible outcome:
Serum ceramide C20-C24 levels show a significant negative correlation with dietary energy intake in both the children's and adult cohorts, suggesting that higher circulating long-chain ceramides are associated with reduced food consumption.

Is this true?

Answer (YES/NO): NO